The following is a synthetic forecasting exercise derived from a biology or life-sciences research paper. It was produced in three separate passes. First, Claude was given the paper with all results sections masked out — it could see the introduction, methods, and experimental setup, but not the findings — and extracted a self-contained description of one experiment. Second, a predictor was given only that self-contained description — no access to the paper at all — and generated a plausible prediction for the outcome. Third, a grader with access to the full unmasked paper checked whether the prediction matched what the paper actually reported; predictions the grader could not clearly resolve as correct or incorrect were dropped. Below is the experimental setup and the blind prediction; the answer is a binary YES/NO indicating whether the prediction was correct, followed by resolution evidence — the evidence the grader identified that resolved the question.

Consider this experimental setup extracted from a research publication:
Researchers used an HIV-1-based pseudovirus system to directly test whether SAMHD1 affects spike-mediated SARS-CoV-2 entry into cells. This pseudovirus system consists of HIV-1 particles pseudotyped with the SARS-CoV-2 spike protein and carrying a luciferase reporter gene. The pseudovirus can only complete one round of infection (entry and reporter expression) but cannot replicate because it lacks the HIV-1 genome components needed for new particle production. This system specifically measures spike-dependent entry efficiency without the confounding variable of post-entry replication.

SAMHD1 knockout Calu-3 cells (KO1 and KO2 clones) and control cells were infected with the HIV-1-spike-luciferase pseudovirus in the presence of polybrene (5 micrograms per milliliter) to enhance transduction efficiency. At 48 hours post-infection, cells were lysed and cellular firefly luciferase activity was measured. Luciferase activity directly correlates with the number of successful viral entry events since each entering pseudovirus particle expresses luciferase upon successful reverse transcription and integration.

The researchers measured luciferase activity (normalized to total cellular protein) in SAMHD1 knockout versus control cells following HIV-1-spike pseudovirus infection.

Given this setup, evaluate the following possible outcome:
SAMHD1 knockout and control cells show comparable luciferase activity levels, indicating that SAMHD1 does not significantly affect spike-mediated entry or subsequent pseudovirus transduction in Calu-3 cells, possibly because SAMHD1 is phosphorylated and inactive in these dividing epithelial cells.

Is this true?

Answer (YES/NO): NO